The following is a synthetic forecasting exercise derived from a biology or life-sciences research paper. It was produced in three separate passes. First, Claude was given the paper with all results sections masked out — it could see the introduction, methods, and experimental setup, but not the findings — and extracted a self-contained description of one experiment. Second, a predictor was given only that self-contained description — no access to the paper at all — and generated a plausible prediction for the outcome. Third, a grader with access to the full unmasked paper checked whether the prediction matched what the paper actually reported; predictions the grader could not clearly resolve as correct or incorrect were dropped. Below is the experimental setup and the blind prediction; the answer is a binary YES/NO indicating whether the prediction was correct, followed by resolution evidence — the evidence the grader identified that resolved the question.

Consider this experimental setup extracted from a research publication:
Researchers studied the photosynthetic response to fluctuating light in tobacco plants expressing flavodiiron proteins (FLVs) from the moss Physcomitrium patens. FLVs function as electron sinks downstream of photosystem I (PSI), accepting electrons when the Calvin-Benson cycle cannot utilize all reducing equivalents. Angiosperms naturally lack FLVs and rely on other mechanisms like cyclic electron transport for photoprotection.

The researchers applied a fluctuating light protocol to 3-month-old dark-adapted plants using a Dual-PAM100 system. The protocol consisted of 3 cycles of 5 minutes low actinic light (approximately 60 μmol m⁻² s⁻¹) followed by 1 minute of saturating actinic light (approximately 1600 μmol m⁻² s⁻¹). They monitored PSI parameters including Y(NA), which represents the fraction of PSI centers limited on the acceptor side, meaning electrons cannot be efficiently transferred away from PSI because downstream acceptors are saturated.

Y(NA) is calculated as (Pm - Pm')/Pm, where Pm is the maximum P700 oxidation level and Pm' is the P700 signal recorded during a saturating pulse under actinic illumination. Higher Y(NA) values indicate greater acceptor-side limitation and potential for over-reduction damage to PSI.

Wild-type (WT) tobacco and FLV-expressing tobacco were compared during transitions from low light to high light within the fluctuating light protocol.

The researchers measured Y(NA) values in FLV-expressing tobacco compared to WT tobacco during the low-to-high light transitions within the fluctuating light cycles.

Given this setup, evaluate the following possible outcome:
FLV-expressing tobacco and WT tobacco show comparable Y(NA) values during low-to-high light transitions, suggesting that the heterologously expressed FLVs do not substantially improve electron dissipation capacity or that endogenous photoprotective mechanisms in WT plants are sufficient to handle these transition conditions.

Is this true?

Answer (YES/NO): NO